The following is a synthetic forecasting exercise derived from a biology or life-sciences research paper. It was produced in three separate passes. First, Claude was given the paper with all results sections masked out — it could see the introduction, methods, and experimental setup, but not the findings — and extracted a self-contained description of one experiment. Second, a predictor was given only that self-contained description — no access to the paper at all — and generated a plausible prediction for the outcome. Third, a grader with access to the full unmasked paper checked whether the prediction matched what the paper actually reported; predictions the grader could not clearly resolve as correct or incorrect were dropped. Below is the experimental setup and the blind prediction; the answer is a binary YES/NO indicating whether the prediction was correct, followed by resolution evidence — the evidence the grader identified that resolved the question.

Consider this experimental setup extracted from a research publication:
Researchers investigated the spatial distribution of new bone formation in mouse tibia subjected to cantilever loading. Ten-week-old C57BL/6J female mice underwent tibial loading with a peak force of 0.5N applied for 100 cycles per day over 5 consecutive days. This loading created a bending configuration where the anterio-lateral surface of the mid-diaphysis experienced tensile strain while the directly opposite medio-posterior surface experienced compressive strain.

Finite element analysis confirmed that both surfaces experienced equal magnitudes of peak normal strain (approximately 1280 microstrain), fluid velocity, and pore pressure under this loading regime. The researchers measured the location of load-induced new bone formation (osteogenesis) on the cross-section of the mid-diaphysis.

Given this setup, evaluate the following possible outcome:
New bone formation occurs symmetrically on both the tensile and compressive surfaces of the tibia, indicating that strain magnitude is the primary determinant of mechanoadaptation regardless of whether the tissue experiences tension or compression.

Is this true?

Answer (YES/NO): NO